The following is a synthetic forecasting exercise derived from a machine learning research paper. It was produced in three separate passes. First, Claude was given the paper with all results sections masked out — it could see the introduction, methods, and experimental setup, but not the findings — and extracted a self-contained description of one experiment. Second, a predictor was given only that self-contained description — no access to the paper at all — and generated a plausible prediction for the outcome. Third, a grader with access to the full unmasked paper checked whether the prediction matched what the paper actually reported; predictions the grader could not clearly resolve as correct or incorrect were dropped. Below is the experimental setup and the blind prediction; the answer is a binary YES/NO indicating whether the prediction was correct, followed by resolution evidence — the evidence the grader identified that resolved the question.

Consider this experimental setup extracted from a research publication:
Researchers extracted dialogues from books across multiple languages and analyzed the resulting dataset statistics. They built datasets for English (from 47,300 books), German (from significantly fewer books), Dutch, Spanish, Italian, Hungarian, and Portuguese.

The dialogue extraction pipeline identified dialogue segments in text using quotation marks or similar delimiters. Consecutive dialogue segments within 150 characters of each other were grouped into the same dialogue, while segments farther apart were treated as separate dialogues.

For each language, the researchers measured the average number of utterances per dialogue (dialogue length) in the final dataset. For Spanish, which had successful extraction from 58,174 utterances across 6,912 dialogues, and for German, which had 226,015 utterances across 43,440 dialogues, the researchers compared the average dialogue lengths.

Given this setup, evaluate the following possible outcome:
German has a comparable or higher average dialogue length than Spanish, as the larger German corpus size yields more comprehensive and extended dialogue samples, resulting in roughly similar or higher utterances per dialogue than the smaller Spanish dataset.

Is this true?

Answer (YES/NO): NO